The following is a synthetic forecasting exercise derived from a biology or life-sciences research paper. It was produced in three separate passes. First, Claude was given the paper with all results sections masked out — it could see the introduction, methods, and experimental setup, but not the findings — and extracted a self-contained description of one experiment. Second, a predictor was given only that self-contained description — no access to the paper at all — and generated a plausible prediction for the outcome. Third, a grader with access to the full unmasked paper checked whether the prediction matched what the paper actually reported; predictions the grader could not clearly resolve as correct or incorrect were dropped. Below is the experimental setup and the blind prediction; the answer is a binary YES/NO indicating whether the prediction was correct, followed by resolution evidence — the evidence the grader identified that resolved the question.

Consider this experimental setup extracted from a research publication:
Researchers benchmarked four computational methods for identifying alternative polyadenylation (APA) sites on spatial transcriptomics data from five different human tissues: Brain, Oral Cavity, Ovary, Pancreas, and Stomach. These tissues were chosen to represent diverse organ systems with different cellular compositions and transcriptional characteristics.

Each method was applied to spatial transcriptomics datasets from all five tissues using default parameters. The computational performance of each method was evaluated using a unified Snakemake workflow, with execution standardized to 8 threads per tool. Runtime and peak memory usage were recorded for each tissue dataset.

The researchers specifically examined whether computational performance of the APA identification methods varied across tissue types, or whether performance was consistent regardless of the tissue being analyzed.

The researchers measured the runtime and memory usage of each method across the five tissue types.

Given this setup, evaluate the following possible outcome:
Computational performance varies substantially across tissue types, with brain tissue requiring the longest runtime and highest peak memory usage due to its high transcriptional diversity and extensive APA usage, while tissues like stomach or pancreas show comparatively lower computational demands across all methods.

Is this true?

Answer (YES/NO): NO